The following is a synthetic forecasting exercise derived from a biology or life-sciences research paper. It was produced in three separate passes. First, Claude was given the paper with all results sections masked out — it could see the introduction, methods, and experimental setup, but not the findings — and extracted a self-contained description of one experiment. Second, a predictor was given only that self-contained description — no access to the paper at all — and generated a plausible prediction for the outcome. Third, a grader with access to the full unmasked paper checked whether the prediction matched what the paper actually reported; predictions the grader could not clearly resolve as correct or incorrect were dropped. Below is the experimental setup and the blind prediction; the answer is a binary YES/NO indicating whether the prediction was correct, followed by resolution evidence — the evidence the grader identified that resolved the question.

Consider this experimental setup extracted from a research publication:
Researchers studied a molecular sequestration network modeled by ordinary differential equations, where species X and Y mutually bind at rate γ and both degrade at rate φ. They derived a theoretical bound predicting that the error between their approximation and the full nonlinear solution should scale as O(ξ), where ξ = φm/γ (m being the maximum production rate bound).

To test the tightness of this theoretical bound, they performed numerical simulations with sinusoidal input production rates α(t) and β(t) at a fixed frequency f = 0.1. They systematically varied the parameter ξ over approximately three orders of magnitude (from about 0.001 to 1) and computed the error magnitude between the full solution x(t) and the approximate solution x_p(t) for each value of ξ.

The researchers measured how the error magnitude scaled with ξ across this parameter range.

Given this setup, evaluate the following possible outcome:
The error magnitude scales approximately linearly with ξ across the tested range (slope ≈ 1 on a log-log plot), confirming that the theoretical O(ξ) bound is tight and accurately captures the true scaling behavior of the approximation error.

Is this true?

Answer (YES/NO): YES